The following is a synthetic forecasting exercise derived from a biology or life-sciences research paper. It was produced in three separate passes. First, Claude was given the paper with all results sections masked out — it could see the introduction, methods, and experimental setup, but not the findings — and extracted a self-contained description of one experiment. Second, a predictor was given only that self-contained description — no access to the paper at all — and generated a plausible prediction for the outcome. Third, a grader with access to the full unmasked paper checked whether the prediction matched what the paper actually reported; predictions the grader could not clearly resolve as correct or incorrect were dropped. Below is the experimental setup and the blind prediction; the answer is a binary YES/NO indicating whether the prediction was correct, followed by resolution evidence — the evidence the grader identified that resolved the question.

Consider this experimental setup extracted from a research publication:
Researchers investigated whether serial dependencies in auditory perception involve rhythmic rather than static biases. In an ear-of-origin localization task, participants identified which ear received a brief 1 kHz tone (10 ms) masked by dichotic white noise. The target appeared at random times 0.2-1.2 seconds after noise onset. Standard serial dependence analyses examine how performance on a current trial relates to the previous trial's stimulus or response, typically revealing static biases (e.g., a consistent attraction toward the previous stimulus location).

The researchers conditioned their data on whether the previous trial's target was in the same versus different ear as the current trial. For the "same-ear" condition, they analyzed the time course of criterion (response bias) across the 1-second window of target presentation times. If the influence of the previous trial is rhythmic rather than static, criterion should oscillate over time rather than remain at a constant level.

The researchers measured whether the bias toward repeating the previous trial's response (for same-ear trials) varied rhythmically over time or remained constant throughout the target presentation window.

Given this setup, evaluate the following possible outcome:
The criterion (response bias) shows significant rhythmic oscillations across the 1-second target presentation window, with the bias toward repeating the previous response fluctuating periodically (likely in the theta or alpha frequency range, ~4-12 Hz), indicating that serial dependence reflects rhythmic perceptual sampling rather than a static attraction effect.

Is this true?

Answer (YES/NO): YES